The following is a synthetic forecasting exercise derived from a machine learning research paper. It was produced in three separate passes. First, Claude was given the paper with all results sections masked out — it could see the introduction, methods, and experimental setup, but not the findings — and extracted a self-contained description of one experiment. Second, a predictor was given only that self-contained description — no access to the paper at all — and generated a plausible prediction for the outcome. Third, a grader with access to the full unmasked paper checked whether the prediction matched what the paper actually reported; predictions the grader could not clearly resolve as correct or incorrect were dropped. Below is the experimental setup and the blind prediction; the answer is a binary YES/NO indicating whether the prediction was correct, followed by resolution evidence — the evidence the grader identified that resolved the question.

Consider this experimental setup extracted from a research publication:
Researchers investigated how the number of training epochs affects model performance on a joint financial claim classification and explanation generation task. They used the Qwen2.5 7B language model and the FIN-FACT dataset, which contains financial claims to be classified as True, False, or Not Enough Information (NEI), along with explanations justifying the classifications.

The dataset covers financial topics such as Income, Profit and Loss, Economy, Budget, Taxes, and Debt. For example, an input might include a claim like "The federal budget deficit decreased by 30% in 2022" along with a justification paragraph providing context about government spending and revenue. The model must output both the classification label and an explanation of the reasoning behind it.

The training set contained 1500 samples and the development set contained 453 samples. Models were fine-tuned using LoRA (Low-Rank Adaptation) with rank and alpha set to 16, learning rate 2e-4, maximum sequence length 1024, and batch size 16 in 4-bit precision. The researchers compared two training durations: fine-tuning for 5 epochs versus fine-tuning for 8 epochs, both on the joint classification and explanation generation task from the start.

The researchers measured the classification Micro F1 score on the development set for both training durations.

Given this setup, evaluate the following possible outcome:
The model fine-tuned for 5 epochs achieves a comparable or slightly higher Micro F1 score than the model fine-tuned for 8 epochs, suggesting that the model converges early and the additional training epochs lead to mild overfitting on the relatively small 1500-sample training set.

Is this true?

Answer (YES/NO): YES